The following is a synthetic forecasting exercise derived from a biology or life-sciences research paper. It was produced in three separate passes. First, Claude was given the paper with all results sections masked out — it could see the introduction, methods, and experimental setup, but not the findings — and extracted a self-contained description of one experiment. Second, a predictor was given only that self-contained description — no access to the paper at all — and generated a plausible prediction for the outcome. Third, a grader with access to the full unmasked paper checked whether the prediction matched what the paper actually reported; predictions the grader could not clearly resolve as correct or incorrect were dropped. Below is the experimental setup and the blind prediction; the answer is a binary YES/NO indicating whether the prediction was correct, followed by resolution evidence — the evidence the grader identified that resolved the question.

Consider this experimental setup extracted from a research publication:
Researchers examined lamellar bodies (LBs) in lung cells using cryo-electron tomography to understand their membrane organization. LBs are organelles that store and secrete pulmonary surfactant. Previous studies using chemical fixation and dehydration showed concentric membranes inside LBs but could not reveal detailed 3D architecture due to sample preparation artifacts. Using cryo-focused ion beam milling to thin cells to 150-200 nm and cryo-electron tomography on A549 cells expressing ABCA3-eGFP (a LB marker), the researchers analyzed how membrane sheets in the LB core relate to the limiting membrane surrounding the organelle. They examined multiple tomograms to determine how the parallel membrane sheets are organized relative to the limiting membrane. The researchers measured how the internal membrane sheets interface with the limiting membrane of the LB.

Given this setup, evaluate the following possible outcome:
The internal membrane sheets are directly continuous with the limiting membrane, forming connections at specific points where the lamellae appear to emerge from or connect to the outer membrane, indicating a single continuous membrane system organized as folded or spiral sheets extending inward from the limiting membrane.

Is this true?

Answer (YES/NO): NO